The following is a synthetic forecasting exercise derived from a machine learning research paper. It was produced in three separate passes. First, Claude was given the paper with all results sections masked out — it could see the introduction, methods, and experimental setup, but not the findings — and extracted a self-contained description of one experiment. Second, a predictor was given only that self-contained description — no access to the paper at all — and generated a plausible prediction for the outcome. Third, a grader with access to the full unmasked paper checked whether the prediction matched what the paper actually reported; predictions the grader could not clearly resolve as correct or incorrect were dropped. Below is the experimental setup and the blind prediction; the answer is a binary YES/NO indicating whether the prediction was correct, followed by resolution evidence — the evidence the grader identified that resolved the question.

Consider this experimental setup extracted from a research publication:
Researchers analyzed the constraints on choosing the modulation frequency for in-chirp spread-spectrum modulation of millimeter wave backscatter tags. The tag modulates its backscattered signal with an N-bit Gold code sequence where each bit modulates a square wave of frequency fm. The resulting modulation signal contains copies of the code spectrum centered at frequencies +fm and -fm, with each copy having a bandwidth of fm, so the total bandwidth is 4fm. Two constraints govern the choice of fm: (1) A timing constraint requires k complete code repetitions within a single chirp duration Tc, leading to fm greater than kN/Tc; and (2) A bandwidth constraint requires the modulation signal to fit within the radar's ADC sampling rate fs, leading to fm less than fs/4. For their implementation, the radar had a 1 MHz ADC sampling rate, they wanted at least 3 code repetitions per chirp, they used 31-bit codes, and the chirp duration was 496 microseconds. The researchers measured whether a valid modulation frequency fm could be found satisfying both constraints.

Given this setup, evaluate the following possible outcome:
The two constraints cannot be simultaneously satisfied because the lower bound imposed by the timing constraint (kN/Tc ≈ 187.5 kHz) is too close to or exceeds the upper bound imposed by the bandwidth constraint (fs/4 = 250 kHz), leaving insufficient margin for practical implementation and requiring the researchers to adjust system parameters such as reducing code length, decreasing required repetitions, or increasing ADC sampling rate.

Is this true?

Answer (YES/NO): NO